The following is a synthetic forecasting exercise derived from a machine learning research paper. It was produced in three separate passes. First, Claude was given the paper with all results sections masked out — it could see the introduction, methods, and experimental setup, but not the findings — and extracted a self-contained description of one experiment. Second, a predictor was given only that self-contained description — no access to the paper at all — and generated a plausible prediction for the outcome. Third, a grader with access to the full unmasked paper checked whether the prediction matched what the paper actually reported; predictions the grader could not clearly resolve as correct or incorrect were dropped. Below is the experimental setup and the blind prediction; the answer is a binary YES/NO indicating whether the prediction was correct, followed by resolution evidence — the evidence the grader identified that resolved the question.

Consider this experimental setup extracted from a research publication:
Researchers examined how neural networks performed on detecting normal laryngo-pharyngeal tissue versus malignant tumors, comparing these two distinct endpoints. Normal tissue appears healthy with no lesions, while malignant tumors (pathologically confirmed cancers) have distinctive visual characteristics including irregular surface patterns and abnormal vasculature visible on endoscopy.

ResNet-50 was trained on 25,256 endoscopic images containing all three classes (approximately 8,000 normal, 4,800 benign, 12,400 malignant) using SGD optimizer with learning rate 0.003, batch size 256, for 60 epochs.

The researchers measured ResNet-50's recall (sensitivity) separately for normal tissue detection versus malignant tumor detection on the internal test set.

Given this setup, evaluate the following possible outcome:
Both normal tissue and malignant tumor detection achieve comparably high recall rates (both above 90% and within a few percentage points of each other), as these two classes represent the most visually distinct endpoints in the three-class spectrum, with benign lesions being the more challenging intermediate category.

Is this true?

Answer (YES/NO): YES